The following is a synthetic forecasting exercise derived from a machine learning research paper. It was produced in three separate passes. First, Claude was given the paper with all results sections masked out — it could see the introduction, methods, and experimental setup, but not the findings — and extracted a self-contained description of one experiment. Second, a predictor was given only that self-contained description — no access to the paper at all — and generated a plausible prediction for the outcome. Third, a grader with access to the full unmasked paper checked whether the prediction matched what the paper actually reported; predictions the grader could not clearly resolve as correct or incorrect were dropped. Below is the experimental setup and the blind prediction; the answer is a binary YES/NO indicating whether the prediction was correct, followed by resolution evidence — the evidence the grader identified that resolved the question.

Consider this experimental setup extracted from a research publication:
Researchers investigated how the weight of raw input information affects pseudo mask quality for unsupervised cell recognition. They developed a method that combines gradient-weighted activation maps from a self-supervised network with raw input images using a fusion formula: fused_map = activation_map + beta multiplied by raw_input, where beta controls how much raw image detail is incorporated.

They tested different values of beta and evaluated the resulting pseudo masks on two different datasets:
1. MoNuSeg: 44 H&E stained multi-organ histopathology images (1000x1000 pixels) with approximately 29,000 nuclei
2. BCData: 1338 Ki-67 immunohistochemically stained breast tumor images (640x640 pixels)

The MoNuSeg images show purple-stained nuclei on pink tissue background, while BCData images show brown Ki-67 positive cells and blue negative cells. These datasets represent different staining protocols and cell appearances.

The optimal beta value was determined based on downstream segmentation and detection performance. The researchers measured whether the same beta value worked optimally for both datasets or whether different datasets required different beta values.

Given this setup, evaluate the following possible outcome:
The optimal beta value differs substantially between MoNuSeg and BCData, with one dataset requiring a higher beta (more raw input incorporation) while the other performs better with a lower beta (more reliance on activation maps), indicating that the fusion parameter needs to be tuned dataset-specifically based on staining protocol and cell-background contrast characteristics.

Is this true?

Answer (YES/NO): YES